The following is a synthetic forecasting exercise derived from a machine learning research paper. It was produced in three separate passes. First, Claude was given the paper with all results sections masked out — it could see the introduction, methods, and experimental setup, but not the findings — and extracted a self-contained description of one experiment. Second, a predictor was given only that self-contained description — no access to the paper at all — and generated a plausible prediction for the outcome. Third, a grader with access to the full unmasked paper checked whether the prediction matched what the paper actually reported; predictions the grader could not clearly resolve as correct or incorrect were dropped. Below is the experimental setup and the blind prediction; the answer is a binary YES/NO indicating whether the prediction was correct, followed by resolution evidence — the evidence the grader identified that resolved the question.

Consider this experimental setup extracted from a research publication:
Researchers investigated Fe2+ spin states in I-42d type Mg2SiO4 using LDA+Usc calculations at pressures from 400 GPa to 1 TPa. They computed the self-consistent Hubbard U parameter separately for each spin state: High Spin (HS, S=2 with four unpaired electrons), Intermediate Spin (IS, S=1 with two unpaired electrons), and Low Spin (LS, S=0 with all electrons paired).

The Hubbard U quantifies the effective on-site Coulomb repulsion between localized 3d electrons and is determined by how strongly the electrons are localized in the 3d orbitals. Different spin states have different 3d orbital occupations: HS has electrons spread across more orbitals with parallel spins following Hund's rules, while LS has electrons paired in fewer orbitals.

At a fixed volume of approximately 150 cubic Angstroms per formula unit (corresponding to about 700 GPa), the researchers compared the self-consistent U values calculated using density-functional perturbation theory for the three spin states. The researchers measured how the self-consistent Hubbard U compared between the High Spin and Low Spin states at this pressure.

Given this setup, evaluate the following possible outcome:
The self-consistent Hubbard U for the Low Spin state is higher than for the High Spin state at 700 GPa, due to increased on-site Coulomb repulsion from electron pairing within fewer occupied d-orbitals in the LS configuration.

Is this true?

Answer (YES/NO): YES